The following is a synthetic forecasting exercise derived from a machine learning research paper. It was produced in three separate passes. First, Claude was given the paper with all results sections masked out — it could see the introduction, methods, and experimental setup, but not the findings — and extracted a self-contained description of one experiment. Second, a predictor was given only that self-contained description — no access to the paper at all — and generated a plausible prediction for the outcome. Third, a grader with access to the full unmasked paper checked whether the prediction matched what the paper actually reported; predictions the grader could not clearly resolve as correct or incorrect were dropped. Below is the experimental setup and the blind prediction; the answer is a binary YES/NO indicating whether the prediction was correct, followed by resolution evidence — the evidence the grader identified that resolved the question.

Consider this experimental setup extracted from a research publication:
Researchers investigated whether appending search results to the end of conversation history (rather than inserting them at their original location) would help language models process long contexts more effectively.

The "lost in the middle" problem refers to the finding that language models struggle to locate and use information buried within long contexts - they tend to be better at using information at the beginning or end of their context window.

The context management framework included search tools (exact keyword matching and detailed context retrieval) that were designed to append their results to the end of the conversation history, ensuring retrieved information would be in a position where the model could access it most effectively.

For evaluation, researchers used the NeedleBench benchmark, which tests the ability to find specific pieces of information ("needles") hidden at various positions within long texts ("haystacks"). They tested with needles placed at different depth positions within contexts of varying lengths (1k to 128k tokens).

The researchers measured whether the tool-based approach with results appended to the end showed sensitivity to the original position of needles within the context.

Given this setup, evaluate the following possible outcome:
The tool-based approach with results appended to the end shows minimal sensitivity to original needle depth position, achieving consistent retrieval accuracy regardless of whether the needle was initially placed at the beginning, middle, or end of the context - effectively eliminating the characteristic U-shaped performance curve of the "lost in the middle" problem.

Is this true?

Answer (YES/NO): YES